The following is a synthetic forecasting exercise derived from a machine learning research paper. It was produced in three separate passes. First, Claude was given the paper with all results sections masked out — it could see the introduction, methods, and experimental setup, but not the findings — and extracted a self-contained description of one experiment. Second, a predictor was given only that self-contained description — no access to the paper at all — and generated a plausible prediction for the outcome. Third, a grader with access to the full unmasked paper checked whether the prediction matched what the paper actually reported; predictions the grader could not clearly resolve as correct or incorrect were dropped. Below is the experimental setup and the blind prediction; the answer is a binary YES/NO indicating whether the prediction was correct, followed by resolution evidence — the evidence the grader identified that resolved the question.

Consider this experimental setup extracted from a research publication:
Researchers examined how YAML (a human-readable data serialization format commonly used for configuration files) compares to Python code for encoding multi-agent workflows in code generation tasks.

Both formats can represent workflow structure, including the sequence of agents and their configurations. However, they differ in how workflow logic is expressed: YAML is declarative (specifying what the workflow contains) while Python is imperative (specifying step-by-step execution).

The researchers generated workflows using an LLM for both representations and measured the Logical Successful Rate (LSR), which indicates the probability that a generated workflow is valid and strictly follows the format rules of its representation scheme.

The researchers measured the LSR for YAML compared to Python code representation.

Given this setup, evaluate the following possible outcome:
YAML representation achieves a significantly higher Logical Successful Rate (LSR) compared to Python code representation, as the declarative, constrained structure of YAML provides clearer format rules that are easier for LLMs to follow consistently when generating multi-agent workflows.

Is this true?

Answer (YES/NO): NO